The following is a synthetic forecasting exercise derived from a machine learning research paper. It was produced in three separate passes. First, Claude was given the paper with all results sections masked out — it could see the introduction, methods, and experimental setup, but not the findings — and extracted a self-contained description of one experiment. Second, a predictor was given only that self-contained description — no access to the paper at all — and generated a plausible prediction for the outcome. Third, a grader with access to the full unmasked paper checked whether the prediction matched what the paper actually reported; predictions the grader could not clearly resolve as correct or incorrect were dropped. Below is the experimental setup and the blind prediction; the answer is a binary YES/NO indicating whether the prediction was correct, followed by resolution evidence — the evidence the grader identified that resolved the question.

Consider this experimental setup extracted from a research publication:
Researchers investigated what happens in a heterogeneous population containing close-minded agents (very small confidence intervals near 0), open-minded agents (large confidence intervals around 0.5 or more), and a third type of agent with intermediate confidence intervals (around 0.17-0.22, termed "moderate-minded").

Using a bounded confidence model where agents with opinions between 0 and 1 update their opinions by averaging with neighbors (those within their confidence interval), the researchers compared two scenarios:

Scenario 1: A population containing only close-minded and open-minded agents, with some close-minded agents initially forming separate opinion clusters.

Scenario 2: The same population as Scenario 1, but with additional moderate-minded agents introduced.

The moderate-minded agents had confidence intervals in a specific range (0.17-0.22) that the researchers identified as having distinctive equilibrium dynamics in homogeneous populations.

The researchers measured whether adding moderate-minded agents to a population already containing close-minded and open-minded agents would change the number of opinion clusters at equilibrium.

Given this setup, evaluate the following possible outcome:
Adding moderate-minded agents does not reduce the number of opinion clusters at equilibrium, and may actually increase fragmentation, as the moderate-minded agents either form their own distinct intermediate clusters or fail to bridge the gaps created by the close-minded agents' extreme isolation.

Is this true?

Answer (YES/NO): NO